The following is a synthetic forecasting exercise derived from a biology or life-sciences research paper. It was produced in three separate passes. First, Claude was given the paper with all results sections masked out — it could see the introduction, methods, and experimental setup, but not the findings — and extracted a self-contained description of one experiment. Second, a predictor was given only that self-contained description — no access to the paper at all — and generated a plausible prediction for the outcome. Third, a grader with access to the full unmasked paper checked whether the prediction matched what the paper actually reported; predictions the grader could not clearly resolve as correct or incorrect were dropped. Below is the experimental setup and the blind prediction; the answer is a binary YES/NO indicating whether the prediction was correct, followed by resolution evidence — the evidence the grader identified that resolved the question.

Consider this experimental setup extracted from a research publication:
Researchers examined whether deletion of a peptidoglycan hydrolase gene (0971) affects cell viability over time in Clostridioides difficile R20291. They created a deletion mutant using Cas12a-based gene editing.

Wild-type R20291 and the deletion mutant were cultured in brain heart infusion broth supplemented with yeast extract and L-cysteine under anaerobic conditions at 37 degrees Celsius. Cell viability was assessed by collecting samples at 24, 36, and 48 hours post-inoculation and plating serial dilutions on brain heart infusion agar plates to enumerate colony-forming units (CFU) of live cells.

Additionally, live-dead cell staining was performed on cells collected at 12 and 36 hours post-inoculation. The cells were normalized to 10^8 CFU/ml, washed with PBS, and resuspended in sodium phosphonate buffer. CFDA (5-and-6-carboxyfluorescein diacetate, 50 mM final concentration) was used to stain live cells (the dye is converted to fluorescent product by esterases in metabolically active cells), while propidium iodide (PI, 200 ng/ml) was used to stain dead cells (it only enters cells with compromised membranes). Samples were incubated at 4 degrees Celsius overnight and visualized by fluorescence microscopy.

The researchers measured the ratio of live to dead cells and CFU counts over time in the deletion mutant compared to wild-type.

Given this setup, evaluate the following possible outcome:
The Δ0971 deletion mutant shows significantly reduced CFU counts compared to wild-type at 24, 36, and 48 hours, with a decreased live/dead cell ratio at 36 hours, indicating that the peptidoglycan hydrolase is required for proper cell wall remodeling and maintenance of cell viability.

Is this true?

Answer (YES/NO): NO